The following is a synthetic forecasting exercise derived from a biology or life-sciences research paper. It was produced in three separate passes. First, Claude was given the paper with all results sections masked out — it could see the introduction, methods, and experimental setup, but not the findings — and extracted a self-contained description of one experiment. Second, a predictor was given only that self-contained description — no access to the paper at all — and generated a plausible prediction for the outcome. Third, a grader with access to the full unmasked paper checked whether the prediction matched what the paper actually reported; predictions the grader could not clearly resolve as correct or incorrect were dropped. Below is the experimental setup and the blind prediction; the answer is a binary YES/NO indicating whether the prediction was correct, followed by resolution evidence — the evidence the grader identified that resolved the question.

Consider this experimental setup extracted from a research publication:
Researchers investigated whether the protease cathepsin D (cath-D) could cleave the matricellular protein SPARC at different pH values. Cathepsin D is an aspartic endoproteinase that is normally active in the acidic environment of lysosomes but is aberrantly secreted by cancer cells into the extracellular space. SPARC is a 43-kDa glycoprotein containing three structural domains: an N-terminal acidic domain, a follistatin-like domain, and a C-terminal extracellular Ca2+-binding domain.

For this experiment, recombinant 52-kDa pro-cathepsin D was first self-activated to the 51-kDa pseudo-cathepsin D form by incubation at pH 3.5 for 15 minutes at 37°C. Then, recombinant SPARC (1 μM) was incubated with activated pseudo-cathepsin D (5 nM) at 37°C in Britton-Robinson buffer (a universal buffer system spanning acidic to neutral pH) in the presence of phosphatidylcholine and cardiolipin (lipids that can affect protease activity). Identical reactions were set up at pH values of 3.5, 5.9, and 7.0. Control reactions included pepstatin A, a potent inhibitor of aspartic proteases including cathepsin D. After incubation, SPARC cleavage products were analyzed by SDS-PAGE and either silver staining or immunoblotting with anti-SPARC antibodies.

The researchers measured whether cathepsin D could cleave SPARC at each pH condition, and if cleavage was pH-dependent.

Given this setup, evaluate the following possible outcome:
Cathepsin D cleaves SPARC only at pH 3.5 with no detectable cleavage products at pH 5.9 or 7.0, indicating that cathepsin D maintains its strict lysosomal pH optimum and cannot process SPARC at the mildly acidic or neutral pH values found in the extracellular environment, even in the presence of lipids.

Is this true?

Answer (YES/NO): NO